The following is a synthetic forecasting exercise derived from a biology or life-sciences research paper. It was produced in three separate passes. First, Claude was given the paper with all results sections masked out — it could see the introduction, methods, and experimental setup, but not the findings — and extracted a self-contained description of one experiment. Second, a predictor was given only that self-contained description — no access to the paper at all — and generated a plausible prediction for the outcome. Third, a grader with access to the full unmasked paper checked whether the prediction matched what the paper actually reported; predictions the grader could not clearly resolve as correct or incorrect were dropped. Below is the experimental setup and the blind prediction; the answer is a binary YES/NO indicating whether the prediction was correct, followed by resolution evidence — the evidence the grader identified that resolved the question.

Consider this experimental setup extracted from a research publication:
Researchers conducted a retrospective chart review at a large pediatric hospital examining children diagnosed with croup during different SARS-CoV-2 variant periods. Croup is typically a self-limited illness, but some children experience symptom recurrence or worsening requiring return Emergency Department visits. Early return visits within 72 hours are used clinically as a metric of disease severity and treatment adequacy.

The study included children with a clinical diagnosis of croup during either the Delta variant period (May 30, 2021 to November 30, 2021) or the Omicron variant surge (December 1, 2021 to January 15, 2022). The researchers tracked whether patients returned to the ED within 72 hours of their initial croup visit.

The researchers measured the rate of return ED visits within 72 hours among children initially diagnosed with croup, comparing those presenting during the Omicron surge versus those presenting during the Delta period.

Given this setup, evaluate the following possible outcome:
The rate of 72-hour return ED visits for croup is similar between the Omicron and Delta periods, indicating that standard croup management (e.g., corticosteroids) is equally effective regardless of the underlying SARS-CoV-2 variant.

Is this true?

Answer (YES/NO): YES